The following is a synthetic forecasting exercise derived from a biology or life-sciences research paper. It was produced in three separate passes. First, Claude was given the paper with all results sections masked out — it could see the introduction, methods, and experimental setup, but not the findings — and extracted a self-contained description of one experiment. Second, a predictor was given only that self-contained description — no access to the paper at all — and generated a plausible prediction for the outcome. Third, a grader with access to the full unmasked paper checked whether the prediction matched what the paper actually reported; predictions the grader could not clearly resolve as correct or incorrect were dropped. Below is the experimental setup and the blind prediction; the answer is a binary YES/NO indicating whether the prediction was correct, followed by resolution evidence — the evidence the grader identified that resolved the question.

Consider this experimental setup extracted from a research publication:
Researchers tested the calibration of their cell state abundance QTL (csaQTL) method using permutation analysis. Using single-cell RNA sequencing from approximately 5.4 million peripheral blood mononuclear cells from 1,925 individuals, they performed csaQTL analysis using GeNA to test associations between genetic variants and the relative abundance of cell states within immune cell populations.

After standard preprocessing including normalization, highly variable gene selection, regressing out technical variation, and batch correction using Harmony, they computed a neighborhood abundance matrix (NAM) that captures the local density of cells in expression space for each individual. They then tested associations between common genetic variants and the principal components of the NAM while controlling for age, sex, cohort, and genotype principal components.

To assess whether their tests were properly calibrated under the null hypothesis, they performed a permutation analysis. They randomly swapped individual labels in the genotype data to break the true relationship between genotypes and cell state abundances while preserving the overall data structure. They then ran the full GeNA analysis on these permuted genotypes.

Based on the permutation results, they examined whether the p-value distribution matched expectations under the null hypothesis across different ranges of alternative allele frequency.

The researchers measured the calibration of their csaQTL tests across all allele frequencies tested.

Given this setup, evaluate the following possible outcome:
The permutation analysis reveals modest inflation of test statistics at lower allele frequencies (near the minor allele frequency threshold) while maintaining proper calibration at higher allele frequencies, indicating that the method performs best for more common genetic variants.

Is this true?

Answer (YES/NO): NO